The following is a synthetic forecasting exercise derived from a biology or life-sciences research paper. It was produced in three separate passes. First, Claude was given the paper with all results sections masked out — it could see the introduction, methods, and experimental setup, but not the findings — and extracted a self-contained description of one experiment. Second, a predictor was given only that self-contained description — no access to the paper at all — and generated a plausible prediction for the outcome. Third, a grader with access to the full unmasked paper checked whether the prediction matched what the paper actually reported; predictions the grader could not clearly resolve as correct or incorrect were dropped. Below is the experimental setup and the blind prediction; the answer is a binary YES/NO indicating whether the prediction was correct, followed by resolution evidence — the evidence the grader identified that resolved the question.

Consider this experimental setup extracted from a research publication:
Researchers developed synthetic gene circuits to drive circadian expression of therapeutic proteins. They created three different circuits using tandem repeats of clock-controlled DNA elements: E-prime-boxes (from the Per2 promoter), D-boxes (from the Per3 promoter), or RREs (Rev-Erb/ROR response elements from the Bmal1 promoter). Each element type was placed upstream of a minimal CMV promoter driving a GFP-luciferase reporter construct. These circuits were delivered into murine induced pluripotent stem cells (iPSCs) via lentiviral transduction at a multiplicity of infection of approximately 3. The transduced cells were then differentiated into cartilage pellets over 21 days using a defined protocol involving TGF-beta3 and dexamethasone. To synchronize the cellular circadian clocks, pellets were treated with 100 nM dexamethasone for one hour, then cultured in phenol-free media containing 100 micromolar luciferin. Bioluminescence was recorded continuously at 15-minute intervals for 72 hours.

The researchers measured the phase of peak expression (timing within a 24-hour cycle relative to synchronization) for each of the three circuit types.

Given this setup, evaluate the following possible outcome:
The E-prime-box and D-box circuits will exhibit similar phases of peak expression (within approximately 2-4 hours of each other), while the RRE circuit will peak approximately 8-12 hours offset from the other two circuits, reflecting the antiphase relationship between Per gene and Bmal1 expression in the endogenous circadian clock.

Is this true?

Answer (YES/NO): NO